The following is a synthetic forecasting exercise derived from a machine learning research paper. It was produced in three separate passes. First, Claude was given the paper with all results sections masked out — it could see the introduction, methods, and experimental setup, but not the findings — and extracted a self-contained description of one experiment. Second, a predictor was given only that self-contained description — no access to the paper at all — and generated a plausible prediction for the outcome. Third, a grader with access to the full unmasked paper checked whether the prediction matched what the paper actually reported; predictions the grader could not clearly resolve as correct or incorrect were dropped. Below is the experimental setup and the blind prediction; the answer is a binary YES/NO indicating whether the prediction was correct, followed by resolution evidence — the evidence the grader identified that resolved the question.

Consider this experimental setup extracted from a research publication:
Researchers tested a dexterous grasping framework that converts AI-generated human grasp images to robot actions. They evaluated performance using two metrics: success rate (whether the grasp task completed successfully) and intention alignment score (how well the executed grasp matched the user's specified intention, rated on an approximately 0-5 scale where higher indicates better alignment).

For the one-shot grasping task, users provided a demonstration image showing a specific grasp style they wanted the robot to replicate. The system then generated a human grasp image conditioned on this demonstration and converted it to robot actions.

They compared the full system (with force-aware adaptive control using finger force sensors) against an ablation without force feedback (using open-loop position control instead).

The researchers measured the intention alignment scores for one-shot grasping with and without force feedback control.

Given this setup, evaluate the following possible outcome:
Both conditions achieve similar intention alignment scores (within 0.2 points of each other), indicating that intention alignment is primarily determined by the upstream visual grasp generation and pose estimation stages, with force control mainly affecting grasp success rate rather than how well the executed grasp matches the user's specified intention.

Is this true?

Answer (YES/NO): NO